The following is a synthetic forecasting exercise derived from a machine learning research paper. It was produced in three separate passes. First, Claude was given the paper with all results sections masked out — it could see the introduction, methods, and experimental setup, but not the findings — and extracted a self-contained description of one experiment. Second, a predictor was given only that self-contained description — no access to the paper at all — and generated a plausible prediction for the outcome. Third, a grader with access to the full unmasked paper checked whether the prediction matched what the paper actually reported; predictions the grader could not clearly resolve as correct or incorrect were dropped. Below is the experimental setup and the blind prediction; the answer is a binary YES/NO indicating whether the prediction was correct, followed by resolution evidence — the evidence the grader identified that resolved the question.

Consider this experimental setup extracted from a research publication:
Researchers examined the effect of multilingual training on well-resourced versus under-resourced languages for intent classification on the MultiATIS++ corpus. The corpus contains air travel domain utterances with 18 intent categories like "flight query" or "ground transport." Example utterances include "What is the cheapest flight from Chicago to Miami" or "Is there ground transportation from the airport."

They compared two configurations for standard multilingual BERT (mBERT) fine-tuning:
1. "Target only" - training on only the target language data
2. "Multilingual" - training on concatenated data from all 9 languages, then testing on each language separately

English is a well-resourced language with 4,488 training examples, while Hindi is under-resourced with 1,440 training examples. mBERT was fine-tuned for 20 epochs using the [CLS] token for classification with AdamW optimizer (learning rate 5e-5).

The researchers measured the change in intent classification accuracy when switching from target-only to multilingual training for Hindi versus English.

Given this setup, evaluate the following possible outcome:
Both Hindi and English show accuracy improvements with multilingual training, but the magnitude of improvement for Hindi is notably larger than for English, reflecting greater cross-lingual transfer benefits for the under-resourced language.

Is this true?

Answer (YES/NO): NO